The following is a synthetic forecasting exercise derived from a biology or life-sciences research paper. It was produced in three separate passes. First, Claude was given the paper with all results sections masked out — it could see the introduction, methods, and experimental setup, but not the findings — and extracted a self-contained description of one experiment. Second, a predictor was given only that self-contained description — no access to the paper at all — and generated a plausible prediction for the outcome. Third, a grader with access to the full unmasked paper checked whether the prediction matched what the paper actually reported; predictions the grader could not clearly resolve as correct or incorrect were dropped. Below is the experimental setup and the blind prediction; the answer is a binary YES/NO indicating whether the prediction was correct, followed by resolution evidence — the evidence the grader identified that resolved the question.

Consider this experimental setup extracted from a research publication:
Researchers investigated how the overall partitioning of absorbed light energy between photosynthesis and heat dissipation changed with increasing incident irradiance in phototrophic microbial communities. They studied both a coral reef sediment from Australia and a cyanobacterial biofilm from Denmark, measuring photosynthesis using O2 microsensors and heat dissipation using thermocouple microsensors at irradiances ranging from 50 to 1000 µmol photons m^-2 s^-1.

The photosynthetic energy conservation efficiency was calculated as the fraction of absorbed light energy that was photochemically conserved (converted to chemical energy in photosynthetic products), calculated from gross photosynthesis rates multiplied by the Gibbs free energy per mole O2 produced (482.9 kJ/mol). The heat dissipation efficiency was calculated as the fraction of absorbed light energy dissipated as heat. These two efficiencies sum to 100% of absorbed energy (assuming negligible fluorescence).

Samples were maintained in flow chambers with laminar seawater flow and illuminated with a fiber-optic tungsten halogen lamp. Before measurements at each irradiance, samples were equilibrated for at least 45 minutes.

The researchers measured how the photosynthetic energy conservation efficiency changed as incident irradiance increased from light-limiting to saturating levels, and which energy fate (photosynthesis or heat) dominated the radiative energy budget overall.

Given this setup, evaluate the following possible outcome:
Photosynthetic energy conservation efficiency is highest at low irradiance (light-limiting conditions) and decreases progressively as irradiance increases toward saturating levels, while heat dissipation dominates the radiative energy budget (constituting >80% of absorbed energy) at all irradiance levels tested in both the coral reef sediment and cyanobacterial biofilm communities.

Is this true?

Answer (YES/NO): YES